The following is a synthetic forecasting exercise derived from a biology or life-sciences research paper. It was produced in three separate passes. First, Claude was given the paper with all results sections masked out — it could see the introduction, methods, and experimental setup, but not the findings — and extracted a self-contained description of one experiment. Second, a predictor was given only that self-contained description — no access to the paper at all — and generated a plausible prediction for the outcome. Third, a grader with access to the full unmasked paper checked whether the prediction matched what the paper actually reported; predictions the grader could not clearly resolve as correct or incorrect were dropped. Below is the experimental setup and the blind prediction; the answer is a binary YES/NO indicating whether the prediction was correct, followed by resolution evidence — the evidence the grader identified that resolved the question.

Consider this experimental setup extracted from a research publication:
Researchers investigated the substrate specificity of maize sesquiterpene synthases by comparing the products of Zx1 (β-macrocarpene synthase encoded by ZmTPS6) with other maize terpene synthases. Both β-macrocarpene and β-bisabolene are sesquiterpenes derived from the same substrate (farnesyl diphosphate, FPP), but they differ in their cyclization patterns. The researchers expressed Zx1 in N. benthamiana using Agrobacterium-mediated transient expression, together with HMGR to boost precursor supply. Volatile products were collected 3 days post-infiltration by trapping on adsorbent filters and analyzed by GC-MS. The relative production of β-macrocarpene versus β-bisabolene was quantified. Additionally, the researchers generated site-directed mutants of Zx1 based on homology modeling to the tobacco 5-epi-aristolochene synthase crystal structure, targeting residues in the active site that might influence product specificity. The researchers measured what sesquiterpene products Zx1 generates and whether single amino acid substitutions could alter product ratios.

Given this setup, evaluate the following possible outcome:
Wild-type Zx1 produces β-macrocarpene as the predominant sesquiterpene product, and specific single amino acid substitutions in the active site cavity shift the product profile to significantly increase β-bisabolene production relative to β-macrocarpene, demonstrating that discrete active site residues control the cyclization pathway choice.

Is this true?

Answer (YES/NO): NO